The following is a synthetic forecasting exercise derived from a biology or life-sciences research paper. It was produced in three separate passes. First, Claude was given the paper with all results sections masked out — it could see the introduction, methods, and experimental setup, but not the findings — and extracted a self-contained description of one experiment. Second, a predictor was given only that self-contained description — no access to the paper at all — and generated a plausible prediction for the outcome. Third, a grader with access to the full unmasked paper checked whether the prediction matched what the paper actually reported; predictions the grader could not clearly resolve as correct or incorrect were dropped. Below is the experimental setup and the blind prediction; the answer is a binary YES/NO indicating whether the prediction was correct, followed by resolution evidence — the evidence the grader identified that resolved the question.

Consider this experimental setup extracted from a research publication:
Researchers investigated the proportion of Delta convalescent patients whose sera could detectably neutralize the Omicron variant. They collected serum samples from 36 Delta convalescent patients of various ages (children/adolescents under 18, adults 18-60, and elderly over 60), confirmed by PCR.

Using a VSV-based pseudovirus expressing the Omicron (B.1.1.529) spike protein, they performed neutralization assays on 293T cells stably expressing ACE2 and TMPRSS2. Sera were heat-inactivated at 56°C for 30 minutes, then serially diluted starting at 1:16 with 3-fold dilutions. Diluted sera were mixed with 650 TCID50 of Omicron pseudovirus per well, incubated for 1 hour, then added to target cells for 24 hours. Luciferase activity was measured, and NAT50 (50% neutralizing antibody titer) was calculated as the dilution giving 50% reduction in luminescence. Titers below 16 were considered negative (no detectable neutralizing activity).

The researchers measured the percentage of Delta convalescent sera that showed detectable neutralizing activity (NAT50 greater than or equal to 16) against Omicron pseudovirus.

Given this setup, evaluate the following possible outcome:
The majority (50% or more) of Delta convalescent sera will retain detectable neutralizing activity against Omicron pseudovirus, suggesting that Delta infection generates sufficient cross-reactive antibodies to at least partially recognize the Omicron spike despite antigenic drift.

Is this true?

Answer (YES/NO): YES